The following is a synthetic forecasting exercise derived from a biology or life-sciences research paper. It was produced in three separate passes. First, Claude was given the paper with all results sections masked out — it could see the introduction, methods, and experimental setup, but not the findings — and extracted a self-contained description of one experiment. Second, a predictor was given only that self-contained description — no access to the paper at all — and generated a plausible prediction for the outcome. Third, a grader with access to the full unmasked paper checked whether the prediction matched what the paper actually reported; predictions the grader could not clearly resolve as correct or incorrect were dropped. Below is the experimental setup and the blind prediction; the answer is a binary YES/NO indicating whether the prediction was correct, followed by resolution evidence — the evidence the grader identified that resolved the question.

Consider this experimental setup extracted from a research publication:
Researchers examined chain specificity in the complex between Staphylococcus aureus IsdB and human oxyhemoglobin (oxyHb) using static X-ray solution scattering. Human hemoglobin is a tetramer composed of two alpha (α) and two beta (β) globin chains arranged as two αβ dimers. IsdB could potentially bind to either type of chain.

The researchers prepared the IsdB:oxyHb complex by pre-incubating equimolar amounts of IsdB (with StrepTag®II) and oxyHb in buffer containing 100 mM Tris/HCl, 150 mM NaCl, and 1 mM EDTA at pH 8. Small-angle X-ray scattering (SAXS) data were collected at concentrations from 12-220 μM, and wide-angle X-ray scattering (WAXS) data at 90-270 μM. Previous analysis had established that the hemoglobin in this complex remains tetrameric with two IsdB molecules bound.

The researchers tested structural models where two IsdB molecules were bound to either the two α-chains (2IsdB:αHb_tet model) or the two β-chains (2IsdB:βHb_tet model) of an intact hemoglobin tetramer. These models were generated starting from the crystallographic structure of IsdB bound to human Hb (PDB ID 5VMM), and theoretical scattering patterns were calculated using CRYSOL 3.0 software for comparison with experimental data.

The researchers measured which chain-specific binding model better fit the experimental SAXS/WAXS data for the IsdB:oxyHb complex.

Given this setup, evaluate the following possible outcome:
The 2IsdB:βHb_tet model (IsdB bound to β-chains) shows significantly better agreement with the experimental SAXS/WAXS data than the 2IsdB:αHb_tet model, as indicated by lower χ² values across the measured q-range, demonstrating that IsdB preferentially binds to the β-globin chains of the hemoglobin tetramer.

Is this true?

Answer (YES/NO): NO